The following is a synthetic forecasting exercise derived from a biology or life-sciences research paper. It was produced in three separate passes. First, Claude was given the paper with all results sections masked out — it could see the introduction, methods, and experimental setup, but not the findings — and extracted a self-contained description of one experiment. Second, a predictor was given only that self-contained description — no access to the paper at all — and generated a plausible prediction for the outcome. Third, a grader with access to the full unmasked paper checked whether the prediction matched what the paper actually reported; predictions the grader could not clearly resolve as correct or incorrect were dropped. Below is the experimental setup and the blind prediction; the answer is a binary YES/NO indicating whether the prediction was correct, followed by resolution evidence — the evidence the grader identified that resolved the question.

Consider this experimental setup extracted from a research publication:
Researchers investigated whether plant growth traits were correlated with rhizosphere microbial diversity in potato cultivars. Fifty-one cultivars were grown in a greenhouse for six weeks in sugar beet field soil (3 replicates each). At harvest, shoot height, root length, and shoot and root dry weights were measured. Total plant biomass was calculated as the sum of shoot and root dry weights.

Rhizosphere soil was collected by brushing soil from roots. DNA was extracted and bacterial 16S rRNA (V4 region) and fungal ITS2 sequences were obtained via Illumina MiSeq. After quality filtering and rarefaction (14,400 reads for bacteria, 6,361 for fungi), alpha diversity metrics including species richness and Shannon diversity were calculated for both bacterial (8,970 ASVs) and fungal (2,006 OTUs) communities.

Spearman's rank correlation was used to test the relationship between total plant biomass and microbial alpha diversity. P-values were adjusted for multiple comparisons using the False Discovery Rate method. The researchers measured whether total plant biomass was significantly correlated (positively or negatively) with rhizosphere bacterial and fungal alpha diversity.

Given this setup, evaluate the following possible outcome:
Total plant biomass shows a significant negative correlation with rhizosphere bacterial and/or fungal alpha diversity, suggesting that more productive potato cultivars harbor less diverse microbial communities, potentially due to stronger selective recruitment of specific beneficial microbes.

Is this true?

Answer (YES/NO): NO